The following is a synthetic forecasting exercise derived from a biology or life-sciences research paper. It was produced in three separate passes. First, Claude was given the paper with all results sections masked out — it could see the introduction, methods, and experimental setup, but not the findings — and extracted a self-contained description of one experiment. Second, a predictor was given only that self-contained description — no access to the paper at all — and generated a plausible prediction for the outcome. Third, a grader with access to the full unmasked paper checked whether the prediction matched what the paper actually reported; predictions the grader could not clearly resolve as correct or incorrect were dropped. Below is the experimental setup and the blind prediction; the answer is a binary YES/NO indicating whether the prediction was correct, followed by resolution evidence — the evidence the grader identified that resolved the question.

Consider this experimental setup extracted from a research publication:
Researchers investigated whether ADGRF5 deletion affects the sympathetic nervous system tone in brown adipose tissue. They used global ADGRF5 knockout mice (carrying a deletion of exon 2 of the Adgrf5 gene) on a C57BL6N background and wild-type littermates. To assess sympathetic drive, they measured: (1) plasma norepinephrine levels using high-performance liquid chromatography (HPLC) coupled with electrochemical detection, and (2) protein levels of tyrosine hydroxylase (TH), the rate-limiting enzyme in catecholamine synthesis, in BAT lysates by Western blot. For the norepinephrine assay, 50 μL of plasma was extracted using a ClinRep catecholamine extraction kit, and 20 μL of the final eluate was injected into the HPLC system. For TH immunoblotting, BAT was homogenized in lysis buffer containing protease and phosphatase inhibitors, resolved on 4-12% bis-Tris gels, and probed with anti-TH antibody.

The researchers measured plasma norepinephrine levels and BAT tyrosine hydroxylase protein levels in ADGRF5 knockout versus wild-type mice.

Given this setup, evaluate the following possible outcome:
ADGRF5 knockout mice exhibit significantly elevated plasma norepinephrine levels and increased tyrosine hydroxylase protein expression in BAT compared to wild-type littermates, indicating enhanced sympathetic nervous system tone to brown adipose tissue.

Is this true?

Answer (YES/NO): NO